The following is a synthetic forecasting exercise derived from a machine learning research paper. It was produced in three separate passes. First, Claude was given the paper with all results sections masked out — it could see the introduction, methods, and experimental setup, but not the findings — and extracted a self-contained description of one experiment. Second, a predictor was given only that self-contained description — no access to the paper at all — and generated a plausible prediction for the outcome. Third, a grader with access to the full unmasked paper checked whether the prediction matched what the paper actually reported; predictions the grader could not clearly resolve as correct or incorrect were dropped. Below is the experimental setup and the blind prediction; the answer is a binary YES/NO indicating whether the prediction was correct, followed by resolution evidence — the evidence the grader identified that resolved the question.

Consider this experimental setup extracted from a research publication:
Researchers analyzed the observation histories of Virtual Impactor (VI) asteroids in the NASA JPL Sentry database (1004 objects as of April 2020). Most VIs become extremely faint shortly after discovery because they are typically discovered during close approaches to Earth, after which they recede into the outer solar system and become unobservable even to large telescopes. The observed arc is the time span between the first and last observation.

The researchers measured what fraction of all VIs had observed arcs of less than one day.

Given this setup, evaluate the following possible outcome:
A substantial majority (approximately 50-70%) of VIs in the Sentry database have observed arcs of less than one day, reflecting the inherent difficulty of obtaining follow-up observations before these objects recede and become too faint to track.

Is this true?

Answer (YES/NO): NO